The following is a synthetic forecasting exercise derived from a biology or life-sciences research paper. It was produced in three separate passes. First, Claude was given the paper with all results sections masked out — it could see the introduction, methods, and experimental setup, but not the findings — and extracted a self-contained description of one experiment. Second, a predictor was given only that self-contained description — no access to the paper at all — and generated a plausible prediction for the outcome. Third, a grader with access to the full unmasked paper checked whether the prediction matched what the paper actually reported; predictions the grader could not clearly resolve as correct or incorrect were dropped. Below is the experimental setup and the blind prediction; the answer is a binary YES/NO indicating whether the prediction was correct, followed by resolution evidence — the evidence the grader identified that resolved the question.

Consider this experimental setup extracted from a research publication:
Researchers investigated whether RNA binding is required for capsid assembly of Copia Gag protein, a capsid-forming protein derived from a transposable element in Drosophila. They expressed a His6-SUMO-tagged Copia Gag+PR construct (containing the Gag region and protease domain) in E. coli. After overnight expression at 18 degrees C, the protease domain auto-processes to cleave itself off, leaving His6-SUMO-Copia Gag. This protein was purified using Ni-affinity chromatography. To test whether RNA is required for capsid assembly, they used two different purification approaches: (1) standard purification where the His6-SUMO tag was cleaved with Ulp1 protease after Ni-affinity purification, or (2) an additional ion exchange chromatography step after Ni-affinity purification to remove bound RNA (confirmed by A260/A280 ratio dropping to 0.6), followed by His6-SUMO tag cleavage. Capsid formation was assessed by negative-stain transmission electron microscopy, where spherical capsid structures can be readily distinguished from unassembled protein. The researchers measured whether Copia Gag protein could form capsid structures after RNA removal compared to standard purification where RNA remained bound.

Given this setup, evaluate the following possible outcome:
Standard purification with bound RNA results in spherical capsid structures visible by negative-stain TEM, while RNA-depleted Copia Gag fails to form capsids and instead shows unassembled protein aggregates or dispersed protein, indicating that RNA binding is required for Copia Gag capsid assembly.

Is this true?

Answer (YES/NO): YES